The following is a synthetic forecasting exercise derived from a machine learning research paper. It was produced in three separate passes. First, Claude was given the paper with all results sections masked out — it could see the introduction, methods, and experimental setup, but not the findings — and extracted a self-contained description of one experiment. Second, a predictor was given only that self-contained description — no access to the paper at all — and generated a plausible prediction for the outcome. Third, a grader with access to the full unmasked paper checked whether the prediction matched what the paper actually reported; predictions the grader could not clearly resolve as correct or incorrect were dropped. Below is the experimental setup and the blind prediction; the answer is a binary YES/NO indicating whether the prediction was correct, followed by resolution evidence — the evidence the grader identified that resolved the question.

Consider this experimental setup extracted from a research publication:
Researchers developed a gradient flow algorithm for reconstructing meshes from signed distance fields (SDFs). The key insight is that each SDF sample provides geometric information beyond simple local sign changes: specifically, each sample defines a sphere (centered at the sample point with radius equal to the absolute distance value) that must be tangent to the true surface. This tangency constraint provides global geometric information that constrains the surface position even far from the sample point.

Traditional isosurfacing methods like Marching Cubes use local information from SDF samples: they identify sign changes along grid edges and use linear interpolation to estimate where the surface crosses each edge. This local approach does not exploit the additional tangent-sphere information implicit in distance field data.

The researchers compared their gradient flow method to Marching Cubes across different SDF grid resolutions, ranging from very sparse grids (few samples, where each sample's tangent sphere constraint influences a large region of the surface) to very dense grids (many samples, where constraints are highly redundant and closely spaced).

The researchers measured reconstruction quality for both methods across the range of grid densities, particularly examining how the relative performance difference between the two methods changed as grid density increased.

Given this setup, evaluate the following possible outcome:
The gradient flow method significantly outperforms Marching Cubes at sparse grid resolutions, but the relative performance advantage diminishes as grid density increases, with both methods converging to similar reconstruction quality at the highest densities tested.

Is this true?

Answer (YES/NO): YES